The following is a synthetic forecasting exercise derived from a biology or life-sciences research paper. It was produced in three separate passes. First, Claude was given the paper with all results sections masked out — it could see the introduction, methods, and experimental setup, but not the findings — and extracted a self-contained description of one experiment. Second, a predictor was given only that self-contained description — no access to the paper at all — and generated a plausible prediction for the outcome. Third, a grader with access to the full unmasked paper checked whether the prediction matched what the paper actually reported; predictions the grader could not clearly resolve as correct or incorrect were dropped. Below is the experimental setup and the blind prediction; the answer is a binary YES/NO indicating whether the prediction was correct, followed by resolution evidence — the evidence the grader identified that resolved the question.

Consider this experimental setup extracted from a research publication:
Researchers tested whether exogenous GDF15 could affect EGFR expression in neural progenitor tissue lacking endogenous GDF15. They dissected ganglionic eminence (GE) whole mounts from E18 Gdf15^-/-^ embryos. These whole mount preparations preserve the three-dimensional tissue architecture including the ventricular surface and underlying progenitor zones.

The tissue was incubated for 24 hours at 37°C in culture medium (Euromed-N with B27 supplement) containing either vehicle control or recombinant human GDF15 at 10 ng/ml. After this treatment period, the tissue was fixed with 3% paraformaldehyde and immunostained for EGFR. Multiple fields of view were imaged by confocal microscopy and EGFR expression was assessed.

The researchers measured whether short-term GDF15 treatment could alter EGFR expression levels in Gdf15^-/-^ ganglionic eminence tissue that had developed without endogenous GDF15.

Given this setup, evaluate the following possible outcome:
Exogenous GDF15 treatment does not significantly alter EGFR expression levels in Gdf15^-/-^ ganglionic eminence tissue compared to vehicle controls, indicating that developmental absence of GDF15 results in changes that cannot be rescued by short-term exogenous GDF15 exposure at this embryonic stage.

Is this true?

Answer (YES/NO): NO